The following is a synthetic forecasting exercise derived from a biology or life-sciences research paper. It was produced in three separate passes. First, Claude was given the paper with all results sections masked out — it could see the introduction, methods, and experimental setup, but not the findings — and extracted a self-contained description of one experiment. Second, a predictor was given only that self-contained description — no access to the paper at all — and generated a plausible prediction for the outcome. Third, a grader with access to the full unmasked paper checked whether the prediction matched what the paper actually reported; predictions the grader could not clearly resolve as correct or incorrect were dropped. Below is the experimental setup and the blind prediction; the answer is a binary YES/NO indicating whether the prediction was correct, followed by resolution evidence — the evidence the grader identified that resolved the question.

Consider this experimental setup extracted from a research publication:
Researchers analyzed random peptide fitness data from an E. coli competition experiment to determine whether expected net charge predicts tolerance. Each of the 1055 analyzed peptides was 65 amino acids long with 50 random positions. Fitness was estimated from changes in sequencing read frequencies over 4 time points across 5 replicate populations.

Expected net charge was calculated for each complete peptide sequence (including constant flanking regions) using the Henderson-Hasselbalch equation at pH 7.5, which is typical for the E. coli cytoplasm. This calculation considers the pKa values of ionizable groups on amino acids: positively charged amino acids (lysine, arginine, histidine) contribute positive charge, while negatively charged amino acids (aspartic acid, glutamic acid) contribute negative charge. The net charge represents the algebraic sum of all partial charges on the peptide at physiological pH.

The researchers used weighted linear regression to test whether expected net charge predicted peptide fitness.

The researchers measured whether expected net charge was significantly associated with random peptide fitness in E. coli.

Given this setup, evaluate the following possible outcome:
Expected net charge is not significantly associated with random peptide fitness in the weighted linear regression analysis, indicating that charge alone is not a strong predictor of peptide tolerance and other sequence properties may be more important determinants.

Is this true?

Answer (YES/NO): NO